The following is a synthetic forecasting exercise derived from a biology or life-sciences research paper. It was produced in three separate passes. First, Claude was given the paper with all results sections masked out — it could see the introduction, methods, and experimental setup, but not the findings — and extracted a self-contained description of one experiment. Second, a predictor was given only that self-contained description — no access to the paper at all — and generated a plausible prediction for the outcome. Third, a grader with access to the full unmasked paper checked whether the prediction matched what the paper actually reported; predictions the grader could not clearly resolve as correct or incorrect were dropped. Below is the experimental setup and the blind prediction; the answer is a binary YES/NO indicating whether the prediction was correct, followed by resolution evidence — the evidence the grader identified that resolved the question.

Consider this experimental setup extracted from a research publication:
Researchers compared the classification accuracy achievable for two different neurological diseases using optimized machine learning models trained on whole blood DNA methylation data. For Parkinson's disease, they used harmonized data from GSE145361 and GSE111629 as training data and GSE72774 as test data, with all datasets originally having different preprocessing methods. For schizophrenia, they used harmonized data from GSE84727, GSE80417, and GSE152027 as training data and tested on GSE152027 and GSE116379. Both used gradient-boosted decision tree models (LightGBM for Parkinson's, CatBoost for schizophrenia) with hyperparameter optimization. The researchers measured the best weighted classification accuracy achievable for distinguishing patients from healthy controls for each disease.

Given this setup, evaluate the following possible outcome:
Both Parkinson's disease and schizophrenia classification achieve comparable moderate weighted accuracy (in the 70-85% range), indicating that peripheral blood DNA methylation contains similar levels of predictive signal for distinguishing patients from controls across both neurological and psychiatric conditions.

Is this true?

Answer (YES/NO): NO